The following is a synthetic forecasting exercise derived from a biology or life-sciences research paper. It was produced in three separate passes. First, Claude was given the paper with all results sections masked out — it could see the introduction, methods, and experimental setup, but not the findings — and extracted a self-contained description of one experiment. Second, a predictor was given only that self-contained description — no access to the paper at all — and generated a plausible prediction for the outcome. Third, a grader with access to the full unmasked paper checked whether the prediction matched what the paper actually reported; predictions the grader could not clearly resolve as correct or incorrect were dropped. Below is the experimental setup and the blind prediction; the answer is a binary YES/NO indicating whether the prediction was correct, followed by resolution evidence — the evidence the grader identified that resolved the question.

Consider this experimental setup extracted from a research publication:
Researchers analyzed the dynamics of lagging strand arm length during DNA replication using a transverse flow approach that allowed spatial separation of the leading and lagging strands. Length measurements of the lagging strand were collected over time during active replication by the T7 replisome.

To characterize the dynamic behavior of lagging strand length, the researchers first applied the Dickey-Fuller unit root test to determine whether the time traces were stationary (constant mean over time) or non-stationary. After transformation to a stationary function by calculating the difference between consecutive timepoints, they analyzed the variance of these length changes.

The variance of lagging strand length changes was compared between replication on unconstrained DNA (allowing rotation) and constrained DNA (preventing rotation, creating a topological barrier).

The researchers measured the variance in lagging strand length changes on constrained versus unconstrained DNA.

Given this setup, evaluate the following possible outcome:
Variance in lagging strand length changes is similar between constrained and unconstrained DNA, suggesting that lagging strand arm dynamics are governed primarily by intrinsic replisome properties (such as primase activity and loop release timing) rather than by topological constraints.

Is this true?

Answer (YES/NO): NO